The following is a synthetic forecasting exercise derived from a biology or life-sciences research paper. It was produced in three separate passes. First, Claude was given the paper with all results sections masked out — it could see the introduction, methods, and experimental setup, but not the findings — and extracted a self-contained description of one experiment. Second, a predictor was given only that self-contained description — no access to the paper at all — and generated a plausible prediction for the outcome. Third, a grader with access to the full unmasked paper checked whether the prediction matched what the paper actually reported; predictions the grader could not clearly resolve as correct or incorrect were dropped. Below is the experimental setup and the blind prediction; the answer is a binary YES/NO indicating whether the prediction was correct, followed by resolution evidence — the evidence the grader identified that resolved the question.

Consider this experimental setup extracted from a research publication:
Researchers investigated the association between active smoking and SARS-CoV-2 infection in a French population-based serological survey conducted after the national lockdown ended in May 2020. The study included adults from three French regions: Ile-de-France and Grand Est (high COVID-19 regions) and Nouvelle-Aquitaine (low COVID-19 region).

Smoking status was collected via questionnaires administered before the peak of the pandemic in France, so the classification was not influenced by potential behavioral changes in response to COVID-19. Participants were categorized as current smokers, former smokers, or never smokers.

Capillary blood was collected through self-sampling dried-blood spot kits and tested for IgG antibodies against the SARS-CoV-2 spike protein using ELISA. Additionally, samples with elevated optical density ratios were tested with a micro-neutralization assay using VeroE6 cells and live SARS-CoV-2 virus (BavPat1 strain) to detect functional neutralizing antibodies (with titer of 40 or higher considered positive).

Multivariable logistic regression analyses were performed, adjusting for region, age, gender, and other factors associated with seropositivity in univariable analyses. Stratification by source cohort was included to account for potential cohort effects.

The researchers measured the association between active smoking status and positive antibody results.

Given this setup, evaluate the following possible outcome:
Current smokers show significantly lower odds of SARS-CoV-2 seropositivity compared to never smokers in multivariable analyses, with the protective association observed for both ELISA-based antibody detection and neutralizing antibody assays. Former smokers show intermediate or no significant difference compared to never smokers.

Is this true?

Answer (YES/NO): YES